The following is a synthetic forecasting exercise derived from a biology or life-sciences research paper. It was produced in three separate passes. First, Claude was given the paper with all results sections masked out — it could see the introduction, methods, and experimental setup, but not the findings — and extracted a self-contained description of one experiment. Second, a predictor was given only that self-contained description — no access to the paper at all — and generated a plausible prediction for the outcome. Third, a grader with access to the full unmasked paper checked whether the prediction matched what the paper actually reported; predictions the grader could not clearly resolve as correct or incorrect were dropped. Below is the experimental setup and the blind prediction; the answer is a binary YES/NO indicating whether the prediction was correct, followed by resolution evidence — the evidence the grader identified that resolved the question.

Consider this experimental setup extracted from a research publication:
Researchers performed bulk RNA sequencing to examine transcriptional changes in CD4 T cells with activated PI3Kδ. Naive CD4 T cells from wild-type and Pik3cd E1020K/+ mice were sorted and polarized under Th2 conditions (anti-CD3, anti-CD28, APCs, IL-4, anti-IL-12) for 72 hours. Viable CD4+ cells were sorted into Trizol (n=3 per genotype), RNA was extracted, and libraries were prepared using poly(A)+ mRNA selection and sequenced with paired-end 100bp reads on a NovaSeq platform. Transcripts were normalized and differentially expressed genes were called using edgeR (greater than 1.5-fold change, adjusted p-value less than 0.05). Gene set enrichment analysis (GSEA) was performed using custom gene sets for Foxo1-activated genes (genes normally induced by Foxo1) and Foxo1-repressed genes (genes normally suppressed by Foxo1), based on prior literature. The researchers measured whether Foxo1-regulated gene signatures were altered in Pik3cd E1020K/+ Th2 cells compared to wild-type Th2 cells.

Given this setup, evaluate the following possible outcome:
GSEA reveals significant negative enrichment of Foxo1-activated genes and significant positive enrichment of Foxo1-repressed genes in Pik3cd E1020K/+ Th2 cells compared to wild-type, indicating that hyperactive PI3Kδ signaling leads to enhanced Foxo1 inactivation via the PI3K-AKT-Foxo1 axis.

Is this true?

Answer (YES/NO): YES